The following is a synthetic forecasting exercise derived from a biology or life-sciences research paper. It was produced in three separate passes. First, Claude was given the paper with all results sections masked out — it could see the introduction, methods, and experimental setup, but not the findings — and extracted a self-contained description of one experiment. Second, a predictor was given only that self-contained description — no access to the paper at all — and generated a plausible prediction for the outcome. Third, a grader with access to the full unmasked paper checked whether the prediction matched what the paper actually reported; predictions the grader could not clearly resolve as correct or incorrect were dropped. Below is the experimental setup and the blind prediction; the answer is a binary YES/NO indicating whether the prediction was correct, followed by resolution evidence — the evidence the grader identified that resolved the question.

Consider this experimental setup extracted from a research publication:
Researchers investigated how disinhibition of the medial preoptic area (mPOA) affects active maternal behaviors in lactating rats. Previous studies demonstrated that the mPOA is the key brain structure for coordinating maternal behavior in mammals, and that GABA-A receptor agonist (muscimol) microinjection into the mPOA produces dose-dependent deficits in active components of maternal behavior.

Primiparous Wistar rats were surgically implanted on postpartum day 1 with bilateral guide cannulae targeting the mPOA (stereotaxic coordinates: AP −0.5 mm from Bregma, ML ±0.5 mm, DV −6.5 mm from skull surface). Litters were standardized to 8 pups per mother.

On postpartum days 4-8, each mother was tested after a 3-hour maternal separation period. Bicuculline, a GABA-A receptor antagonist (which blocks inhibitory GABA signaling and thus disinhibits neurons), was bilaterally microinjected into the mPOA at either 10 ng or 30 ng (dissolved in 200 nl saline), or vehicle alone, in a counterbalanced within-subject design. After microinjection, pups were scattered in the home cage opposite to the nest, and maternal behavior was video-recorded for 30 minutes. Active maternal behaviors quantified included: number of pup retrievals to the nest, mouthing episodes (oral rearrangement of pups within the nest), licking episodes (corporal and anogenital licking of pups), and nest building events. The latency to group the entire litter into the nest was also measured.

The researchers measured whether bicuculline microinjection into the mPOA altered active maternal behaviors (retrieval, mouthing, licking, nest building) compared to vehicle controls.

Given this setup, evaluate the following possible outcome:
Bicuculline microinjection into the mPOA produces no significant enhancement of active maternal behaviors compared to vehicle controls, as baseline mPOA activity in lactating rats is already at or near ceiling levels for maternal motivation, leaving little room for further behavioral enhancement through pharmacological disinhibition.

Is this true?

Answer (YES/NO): NO